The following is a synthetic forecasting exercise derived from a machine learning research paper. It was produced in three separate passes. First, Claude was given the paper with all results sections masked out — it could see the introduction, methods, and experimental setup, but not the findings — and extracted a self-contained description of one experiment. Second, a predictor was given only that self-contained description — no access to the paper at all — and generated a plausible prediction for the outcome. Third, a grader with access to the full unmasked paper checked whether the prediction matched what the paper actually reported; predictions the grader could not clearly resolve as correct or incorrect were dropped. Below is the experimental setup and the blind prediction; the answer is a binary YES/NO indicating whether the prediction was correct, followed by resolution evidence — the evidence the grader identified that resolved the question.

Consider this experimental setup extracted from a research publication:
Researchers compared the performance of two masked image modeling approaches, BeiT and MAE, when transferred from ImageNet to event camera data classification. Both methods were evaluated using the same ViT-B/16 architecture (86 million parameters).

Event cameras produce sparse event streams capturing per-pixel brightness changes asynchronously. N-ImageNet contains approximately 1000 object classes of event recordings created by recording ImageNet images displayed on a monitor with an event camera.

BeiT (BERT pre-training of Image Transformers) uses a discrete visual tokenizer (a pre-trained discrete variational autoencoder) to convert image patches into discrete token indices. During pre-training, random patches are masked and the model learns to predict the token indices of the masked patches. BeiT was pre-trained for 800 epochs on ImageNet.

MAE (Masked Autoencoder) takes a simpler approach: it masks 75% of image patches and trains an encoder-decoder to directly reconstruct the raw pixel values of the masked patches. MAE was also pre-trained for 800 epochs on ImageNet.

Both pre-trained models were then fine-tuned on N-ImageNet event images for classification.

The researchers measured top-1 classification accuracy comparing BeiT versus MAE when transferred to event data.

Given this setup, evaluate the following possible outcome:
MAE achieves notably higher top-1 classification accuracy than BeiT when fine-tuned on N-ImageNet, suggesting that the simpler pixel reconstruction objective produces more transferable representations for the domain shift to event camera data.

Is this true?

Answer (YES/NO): YES